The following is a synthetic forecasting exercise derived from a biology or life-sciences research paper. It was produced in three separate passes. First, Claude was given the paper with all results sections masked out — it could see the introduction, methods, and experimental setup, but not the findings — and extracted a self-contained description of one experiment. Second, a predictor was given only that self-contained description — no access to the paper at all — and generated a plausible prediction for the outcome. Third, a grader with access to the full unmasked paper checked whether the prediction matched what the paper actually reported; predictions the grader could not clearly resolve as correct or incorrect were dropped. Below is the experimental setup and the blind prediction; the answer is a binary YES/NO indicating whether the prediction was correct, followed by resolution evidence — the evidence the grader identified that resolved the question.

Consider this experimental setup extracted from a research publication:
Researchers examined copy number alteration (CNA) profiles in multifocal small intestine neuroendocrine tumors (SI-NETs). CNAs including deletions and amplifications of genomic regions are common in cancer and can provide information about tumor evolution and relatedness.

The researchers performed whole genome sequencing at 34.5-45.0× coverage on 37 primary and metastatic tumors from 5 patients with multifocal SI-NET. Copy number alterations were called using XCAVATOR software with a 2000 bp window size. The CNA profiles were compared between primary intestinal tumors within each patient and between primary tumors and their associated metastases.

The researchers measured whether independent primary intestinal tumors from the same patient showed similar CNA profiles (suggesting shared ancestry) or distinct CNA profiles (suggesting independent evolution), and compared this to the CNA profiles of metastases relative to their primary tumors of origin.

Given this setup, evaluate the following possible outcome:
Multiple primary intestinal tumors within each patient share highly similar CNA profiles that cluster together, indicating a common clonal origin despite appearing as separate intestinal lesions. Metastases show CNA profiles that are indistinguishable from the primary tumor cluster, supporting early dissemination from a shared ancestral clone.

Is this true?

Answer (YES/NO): NO